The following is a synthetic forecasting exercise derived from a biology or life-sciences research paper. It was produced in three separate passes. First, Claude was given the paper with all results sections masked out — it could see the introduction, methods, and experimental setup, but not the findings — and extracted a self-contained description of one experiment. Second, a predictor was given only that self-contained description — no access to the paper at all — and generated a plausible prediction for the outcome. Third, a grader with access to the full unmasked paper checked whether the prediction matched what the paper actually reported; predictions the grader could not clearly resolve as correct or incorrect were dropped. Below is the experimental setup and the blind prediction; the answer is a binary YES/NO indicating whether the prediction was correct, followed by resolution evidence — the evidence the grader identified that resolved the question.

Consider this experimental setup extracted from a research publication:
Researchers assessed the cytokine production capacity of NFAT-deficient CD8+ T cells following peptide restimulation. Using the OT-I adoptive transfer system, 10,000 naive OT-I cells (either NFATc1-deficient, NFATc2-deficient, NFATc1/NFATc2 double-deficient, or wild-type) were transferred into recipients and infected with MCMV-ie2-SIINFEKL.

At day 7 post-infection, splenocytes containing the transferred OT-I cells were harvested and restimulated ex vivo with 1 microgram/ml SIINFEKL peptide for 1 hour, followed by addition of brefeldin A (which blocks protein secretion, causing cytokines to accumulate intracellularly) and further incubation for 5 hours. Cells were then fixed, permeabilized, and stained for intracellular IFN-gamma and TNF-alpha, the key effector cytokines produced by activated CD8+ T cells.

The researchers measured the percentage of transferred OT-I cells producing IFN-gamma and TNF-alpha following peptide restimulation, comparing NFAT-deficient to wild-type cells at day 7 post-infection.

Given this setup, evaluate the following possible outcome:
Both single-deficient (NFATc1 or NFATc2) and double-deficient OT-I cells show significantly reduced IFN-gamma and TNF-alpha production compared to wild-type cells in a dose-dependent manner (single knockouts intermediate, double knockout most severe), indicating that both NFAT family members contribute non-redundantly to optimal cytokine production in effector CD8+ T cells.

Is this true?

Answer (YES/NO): NO